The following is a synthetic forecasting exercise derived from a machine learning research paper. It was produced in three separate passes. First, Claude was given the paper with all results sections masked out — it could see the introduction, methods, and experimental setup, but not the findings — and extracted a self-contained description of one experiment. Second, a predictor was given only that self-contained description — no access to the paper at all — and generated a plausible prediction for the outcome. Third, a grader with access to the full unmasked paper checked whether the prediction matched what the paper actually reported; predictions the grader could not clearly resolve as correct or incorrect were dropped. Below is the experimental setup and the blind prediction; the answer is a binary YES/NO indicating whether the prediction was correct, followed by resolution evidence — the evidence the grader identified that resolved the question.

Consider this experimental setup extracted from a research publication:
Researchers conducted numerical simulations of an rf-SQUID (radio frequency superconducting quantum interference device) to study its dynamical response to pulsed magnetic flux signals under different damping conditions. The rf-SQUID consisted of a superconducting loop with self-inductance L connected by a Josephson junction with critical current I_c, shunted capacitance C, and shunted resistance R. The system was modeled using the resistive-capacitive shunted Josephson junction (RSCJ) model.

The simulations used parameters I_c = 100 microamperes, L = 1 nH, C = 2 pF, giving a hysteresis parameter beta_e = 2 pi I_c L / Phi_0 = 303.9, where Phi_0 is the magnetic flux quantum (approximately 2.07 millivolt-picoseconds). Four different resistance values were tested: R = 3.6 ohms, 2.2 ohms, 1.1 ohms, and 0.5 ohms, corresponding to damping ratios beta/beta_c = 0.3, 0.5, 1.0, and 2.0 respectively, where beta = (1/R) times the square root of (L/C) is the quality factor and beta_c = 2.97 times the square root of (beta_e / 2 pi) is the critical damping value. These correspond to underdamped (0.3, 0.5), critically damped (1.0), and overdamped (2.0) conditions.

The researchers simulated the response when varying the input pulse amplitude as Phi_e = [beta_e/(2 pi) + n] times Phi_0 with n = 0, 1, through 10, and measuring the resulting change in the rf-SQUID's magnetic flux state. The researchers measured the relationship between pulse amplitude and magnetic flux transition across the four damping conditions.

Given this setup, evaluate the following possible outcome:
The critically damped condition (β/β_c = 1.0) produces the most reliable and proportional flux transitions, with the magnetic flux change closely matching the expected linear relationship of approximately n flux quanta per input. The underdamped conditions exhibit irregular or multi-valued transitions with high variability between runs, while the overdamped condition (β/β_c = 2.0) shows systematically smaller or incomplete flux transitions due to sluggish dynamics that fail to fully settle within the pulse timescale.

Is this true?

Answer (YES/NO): NO